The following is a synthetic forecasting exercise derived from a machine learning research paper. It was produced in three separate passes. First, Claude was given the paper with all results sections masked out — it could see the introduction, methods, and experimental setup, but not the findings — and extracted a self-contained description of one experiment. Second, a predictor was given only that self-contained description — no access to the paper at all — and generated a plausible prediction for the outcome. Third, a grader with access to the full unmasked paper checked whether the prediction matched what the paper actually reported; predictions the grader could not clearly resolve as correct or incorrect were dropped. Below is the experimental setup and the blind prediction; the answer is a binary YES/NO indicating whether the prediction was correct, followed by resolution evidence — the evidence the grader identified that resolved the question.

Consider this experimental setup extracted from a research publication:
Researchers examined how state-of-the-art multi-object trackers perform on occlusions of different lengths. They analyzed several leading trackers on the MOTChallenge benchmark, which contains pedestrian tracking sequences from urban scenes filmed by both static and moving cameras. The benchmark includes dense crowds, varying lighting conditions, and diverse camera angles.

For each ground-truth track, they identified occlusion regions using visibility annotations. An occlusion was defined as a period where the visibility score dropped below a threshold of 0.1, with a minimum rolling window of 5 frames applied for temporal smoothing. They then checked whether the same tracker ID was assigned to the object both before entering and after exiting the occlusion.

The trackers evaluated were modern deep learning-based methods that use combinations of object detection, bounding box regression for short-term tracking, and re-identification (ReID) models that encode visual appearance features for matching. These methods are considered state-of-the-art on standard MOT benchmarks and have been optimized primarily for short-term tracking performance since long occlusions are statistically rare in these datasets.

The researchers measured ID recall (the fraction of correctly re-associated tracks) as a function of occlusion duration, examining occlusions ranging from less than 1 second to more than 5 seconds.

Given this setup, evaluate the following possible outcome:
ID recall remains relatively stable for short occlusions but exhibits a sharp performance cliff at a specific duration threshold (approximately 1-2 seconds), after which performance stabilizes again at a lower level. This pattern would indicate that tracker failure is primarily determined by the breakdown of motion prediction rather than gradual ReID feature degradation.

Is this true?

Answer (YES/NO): NO